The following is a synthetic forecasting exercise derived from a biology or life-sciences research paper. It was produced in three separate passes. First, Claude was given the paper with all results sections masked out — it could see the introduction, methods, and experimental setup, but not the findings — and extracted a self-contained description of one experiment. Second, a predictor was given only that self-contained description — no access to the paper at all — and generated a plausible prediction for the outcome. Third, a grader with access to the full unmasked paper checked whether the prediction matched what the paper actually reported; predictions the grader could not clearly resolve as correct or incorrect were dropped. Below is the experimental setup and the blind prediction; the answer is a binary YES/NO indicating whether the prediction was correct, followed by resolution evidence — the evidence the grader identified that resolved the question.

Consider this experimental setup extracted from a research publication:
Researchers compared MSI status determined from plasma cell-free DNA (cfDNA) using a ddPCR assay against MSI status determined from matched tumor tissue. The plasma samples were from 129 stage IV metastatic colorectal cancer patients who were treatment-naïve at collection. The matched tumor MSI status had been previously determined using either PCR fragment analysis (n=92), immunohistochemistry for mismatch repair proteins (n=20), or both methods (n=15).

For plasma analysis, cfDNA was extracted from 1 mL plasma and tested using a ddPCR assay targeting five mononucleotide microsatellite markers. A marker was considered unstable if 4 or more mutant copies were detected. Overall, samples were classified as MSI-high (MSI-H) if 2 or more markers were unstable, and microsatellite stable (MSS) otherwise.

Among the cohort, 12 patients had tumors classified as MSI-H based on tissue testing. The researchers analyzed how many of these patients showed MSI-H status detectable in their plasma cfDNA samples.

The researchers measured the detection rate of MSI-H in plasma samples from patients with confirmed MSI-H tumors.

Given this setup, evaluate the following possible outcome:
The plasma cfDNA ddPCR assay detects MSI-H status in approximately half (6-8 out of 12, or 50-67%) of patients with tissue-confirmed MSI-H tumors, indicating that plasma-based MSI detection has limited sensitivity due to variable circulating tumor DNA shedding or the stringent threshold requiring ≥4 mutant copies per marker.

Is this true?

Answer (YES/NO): NO